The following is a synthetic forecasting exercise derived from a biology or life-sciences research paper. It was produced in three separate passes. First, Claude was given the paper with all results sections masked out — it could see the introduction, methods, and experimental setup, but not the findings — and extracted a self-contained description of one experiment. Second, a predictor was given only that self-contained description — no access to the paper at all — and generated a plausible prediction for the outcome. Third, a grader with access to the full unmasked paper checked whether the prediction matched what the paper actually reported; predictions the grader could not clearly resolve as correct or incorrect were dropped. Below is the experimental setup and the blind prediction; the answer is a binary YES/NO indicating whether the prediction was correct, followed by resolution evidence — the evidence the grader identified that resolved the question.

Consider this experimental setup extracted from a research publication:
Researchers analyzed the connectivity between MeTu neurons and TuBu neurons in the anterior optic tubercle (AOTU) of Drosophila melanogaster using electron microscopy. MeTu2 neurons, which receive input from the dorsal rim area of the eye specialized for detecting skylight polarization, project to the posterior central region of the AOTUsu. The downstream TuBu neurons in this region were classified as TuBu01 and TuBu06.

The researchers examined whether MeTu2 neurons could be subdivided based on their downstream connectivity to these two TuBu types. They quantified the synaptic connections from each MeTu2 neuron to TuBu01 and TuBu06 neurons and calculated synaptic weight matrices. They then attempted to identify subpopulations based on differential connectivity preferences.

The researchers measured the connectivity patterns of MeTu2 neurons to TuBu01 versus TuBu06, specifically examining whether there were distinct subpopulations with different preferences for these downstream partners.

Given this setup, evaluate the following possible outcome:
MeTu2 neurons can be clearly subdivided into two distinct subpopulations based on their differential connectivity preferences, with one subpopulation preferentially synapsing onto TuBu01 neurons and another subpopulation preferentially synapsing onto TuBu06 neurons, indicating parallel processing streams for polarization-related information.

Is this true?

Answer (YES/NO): YES